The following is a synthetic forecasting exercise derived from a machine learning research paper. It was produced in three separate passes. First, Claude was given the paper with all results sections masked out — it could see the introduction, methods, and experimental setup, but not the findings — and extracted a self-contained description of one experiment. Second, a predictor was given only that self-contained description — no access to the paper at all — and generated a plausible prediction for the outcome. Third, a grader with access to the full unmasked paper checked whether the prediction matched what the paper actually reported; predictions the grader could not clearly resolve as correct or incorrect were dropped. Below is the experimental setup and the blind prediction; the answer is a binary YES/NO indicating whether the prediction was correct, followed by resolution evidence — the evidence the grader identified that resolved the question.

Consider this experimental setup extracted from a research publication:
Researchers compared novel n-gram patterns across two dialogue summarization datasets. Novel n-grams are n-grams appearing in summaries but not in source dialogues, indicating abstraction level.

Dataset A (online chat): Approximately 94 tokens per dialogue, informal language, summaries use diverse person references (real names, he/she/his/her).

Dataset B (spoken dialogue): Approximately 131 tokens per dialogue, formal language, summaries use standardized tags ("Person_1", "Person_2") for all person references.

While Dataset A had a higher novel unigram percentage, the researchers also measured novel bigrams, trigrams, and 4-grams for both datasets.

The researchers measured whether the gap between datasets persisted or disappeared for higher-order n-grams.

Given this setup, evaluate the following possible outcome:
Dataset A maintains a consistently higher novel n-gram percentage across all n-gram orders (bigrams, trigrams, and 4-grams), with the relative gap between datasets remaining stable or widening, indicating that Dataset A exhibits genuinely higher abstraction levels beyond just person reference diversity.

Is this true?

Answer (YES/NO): NO